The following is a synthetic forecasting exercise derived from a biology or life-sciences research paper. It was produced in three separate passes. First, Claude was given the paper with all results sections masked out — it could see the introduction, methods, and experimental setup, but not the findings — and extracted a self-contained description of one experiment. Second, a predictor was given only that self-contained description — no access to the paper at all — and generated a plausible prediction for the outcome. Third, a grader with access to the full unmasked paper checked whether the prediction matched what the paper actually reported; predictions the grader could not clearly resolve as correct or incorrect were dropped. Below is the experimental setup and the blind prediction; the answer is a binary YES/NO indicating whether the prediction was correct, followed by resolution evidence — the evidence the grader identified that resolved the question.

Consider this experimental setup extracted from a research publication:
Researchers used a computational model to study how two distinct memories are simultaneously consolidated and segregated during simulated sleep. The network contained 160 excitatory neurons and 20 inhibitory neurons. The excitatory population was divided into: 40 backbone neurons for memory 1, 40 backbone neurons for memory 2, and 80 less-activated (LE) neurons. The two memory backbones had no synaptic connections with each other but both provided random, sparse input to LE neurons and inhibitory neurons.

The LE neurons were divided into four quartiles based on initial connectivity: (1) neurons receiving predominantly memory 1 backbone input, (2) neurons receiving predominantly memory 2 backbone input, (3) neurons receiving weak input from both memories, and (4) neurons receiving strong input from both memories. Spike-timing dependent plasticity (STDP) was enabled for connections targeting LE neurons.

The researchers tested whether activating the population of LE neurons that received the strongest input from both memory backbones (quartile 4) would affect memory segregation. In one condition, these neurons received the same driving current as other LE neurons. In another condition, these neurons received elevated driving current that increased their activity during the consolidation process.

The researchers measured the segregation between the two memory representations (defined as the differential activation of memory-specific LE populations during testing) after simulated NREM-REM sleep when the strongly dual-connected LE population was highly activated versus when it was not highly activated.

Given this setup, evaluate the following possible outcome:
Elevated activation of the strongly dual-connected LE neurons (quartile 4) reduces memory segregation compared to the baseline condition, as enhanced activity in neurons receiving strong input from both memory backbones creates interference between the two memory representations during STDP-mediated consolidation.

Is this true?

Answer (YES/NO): YES